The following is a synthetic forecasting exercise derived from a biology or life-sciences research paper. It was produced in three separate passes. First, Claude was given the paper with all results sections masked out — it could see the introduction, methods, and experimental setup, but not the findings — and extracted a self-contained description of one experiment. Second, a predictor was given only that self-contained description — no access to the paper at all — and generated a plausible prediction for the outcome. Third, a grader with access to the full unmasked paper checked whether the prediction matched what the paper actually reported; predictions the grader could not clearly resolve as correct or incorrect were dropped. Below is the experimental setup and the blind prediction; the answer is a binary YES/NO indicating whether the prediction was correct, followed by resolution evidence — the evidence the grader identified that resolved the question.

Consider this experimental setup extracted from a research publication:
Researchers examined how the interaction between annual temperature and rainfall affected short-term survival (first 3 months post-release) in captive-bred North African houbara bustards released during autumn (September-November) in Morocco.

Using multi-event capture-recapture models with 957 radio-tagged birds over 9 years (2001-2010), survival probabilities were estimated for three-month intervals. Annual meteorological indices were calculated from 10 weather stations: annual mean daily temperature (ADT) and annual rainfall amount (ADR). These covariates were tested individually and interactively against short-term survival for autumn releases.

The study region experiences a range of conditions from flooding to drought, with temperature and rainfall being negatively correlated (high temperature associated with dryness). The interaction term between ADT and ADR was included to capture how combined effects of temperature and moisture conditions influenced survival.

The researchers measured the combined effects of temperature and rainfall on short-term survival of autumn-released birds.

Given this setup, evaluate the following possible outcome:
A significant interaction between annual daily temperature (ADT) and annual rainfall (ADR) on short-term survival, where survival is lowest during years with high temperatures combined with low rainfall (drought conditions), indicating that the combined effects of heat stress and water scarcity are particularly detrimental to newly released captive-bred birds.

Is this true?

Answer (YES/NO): NO